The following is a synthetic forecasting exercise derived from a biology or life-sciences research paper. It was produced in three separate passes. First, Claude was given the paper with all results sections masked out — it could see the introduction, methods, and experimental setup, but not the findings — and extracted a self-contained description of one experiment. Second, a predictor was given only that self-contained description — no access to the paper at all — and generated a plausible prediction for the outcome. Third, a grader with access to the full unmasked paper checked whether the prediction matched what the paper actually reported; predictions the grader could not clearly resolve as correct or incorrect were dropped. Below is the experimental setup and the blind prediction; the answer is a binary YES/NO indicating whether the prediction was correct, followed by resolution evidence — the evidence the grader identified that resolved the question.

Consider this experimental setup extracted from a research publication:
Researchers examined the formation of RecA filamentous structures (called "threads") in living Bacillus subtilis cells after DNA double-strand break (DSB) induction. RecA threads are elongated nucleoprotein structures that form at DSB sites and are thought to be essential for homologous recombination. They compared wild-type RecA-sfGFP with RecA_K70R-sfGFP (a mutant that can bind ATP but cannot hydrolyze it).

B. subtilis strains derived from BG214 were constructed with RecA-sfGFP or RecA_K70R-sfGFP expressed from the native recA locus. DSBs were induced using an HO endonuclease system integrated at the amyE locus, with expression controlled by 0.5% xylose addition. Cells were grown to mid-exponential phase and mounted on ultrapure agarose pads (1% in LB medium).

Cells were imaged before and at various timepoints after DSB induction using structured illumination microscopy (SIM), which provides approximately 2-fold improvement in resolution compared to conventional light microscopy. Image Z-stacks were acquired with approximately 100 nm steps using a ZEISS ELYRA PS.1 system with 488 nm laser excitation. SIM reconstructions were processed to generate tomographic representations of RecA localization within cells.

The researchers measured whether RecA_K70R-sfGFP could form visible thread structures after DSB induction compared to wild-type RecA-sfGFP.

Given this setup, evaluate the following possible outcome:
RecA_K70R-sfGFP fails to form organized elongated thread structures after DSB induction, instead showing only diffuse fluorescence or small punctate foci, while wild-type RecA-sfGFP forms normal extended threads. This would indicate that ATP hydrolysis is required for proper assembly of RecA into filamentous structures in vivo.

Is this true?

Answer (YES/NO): YES